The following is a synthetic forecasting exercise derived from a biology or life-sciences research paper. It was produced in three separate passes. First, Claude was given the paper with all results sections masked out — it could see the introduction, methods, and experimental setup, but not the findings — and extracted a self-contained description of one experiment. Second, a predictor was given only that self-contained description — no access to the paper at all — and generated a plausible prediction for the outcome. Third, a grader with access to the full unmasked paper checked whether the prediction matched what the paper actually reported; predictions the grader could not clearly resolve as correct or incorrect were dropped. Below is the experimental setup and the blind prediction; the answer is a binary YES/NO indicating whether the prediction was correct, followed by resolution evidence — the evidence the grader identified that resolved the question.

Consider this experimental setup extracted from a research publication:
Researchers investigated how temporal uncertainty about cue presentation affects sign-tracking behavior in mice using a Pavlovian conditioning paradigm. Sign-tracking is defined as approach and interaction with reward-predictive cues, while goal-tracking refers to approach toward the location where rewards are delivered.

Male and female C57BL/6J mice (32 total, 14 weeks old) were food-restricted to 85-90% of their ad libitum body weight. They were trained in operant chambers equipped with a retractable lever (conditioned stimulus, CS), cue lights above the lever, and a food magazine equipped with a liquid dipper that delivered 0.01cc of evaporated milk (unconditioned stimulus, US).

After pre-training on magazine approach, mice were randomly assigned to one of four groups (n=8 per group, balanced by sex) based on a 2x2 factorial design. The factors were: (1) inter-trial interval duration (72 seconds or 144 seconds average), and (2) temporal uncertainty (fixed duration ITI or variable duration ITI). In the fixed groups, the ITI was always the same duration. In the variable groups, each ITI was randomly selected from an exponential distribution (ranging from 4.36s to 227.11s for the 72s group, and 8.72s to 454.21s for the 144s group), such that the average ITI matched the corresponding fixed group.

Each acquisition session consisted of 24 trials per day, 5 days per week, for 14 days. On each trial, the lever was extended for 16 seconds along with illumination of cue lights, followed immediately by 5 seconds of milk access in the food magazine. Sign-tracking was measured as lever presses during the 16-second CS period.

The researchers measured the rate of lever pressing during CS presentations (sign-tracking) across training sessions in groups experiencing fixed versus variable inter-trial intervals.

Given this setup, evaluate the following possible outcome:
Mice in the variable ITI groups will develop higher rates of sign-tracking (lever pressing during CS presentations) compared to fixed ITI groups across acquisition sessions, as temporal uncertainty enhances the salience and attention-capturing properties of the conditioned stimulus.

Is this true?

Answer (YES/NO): YES